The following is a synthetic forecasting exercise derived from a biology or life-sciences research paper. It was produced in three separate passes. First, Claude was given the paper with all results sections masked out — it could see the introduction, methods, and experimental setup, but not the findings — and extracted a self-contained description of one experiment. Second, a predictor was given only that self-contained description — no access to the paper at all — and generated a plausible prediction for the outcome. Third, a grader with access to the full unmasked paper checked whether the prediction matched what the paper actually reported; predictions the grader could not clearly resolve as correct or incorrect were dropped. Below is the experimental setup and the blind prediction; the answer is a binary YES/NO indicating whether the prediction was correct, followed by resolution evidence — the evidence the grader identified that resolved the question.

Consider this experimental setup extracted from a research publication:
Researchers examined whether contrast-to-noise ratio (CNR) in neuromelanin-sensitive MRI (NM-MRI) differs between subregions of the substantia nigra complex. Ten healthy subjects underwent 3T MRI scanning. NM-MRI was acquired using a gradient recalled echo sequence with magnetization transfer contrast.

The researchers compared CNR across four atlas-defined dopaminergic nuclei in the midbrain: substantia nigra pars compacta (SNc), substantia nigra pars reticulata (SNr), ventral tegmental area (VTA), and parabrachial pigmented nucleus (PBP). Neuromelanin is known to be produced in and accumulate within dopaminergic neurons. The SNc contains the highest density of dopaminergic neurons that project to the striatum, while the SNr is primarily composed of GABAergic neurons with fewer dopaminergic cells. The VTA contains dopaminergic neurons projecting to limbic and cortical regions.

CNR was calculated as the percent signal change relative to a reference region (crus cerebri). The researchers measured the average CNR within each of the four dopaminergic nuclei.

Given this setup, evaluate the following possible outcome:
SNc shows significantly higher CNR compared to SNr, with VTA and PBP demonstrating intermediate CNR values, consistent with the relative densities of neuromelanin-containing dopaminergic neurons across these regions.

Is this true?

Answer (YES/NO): NO